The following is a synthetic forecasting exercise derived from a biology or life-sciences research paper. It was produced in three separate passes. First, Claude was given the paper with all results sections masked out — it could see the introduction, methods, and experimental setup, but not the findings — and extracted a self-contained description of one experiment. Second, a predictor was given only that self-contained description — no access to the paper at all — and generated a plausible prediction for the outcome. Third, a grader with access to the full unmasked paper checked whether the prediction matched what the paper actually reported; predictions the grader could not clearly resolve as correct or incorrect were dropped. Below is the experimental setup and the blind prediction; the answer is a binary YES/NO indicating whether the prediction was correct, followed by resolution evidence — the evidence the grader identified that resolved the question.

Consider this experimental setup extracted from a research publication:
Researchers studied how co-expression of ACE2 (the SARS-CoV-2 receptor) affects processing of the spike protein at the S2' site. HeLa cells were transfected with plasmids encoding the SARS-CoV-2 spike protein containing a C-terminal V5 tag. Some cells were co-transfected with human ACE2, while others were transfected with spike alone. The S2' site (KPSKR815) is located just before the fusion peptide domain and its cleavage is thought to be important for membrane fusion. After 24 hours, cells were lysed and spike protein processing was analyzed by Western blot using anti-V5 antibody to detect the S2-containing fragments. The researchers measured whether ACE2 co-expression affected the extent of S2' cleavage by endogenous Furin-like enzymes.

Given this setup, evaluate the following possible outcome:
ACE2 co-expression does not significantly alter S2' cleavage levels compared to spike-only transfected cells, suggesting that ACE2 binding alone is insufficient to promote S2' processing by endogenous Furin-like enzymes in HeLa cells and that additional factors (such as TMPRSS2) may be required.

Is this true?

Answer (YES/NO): NO